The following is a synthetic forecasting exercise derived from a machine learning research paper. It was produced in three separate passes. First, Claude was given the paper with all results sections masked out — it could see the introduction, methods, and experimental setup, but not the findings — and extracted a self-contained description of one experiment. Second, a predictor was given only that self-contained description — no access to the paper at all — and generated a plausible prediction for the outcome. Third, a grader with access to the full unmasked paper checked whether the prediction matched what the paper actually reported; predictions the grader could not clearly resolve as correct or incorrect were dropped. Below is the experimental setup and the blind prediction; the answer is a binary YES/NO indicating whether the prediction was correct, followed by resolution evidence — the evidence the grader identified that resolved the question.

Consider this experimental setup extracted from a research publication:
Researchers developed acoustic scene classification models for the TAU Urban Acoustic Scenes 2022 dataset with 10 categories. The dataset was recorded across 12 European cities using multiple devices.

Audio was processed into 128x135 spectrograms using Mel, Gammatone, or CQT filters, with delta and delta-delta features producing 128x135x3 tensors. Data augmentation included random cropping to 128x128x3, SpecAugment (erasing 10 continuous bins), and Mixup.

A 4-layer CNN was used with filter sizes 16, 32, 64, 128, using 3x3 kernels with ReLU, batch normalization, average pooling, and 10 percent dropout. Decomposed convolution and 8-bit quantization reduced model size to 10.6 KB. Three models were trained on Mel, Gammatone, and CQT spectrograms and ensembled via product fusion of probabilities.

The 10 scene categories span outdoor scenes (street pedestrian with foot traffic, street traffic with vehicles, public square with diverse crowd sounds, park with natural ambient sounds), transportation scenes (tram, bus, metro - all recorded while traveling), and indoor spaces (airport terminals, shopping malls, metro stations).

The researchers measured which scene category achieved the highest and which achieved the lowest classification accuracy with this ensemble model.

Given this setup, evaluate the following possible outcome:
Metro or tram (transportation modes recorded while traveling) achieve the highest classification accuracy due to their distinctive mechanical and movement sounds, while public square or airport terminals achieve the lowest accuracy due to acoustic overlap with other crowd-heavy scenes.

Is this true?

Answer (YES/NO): NO